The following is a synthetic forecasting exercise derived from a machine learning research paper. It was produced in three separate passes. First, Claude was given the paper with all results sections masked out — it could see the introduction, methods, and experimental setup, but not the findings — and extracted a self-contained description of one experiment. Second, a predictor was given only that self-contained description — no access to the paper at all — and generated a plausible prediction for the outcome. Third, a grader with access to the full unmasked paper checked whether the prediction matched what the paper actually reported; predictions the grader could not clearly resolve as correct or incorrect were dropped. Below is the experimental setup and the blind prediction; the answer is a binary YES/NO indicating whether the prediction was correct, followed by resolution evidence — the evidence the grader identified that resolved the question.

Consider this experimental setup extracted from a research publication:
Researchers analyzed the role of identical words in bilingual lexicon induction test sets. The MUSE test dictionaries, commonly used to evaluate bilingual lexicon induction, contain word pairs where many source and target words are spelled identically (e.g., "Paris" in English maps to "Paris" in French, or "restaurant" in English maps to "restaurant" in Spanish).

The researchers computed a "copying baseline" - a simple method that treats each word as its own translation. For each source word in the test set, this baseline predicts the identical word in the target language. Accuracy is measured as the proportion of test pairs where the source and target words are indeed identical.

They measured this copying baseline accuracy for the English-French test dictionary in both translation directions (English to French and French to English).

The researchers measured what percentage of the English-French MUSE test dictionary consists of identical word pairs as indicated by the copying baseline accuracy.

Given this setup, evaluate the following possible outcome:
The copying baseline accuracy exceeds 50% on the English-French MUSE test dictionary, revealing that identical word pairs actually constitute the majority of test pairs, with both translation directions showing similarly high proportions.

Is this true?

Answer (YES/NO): NO